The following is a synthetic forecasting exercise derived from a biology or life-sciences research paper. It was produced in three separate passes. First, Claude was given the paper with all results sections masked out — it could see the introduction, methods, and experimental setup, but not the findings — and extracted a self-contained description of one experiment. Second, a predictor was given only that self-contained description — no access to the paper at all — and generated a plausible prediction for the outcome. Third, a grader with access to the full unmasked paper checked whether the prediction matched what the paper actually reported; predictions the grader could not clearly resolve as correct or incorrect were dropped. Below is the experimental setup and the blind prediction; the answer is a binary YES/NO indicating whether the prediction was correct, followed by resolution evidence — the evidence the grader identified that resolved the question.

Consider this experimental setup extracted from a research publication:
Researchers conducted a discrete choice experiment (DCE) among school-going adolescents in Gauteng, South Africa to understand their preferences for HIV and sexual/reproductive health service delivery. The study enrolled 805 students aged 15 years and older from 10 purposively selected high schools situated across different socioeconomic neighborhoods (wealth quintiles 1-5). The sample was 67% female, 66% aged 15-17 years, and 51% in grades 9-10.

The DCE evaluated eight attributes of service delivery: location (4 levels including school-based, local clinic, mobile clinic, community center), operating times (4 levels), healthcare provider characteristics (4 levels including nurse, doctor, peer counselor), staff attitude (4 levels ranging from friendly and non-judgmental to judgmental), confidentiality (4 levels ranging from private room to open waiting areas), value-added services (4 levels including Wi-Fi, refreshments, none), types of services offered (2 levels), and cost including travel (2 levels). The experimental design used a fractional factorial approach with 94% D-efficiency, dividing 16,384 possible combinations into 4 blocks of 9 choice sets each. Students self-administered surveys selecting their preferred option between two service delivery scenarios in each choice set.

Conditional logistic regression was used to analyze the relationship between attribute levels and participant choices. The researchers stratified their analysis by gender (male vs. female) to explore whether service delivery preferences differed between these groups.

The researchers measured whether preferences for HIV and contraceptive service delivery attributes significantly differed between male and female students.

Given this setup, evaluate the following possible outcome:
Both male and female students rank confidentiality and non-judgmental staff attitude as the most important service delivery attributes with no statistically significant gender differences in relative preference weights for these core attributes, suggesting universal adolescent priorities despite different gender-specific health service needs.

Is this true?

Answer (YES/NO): NO